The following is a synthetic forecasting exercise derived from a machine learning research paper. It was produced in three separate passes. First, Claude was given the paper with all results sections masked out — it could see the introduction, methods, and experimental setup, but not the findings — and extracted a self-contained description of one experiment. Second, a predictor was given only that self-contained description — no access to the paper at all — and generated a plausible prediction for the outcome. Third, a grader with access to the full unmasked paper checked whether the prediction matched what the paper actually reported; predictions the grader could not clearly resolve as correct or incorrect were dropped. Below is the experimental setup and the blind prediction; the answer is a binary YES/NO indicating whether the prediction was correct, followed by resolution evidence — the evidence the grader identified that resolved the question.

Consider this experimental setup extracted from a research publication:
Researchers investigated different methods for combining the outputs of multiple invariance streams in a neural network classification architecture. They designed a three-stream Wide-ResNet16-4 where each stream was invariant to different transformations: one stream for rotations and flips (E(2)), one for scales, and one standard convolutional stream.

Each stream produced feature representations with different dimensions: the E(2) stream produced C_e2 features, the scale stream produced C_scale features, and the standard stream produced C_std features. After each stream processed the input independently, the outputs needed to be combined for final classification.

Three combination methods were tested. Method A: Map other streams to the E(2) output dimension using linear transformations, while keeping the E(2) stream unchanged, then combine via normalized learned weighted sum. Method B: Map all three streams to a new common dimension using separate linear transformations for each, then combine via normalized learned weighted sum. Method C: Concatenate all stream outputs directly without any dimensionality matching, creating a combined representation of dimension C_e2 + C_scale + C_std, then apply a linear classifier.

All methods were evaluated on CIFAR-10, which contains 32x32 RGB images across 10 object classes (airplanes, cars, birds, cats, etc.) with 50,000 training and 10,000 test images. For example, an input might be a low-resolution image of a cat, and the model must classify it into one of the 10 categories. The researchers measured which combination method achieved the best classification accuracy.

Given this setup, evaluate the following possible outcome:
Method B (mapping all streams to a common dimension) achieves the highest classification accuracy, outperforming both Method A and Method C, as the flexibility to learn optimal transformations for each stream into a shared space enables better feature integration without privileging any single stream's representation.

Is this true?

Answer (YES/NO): NO